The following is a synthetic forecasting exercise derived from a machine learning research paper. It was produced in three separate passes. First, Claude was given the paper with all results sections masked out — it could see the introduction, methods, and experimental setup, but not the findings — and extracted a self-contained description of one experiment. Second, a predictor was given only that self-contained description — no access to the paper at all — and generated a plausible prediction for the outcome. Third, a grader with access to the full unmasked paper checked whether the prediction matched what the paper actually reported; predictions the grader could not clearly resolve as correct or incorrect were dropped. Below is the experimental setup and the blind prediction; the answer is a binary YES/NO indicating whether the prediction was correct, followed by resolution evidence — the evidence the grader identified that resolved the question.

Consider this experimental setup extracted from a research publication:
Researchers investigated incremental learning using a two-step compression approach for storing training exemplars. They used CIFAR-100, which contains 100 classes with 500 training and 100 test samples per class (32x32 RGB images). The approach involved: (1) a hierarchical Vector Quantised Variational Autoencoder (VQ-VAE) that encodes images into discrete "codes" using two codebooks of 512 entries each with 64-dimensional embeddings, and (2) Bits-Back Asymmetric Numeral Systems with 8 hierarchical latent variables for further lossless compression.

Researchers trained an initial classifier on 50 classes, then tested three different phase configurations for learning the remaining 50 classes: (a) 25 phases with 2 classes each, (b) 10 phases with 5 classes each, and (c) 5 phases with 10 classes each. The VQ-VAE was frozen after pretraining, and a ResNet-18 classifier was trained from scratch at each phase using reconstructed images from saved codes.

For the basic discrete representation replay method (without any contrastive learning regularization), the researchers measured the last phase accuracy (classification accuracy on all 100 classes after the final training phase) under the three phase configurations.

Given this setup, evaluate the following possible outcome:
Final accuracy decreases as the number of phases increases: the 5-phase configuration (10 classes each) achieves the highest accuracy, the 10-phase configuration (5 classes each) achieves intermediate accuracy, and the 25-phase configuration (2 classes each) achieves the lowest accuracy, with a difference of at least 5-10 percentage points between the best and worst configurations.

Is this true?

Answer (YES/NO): NO